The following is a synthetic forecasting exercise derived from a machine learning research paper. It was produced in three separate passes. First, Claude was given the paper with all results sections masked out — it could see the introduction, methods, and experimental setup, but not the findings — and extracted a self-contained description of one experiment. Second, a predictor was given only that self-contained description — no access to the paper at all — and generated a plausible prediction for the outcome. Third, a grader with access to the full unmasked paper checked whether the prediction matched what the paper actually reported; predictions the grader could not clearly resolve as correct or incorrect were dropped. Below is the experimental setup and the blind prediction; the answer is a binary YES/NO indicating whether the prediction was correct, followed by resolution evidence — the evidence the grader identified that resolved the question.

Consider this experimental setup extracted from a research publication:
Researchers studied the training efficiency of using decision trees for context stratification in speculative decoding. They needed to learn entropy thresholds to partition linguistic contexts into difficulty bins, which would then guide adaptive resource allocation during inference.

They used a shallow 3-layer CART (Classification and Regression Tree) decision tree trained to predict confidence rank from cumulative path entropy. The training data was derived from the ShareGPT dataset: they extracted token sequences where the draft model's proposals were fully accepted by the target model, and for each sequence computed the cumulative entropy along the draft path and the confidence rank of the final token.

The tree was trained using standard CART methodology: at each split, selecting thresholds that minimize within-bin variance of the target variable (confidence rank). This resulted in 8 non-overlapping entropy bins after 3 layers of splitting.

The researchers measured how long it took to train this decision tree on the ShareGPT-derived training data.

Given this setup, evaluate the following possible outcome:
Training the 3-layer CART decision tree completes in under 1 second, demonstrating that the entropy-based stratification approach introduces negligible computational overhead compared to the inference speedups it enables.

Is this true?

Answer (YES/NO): NO